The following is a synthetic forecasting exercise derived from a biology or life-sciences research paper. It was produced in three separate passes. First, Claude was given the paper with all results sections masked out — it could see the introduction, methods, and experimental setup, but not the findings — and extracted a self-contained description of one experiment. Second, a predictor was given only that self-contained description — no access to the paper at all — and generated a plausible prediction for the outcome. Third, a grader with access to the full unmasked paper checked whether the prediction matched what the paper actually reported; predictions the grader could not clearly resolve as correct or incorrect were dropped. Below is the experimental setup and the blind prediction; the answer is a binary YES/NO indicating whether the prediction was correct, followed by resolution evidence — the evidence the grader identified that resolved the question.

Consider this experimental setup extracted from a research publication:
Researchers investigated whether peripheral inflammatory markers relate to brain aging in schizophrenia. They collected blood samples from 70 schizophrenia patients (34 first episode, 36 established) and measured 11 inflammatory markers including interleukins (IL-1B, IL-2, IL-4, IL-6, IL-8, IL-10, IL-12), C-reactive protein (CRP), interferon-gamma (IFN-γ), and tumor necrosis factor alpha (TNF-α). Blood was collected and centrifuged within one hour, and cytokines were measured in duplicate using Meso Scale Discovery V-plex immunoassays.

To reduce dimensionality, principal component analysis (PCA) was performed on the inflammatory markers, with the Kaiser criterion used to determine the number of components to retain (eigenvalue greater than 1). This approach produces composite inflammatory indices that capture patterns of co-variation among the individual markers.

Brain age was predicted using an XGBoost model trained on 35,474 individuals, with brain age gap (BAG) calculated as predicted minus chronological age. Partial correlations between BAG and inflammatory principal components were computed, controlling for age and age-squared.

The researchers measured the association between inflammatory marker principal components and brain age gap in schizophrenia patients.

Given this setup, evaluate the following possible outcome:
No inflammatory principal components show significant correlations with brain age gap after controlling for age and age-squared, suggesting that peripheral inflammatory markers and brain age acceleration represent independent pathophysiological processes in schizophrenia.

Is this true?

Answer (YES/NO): YES